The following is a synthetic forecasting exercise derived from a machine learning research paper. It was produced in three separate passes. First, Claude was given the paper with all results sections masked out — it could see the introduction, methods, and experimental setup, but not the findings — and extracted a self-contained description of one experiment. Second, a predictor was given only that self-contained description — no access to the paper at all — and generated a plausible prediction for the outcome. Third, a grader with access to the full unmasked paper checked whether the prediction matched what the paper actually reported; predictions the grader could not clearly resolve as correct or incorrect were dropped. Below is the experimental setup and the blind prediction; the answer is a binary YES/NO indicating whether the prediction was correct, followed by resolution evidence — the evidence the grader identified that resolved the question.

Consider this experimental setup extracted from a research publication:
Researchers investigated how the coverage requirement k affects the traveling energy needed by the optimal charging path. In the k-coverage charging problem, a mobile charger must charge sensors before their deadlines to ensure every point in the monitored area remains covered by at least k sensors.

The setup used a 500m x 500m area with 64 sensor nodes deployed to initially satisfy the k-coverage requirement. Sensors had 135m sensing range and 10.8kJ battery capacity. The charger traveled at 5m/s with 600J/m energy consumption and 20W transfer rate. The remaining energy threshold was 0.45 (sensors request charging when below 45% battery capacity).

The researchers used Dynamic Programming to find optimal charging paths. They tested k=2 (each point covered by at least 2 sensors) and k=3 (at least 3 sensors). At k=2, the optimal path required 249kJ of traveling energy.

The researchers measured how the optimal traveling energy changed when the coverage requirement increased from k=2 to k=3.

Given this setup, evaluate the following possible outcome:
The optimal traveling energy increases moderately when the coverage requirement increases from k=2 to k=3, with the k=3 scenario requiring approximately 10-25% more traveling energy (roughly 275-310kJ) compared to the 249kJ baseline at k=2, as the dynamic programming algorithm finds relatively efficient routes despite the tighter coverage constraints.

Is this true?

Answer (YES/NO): NO